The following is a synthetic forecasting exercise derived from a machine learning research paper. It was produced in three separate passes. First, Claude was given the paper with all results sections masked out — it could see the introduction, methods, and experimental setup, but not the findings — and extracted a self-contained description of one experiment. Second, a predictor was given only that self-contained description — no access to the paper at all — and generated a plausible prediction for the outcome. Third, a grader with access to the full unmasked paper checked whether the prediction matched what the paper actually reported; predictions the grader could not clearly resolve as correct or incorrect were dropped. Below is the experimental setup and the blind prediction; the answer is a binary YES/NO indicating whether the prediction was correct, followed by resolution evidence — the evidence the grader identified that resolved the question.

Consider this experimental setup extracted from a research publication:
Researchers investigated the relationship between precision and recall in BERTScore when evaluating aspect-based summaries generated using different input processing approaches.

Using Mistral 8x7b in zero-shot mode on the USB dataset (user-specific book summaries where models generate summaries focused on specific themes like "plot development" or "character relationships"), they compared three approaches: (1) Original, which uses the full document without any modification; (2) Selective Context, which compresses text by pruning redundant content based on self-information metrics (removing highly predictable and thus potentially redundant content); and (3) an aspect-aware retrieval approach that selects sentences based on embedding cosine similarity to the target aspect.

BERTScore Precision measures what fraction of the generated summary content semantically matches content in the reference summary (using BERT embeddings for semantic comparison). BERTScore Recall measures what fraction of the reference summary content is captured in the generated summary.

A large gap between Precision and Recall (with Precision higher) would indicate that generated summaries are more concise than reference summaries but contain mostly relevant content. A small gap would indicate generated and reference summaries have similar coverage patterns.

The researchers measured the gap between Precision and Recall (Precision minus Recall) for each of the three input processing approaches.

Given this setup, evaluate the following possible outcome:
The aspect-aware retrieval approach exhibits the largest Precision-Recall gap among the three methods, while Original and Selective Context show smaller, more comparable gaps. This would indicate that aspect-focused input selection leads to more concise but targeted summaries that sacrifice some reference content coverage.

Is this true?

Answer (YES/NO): NO